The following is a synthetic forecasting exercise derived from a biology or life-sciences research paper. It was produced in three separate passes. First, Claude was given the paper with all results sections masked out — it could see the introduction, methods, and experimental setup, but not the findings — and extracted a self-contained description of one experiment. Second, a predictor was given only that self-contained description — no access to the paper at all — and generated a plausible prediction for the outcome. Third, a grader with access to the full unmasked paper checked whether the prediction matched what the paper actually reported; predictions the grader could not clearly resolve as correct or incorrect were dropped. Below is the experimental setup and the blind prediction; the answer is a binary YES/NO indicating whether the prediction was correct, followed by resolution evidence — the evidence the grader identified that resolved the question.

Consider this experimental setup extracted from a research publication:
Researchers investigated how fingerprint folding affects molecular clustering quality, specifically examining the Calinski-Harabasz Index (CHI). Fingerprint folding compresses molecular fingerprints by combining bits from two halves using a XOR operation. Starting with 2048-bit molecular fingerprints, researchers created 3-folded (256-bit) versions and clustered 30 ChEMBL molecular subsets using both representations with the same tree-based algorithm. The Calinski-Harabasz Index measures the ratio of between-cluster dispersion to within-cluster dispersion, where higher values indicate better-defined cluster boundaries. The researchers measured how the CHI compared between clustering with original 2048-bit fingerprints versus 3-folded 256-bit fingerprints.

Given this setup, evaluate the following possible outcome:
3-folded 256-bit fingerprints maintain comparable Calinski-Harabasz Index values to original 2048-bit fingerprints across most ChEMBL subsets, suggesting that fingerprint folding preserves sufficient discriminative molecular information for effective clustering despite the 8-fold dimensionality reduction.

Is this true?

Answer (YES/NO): NO